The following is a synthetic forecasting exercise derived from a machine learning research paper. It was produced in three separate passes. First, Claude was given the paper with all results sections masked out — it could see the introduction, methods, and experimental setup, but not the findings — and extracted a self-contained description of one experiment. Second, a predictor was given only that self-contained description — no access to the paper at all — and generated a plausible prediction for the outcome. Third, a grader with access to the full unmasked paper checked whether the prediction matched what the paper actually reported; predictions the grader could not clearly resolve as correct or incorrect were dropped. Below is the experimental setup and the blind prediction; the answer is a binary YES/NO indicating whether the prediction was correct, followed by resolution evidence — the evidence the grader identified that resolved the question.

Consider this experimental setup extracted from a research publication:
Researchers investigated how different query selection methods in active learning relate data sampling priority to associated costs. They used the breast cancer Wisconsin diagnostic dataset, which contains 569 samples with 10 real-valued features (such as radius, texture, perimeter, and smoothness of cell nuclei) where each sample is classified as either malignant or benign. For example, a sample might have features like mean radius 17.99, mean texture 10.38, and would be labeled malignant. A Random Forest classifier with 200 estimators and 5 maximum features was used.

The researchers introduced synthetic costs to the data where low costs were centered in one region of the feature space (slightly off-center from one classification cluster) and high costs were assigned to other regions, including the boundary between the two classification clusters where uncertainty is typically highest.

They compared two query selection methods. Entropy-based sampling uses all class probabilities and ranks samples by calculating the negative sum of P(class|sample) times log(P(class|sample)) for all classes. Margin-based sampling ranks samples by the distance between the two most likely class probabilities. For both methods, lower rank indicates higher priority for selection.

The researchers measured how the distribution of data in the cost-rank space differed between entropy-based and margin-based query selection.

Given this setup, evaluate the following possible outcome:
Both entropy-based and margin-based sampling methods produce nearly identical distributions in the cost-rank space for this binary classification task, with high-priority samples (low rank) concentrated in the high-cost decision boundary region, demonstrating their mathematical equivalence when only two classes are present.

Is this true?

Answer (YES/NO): NO